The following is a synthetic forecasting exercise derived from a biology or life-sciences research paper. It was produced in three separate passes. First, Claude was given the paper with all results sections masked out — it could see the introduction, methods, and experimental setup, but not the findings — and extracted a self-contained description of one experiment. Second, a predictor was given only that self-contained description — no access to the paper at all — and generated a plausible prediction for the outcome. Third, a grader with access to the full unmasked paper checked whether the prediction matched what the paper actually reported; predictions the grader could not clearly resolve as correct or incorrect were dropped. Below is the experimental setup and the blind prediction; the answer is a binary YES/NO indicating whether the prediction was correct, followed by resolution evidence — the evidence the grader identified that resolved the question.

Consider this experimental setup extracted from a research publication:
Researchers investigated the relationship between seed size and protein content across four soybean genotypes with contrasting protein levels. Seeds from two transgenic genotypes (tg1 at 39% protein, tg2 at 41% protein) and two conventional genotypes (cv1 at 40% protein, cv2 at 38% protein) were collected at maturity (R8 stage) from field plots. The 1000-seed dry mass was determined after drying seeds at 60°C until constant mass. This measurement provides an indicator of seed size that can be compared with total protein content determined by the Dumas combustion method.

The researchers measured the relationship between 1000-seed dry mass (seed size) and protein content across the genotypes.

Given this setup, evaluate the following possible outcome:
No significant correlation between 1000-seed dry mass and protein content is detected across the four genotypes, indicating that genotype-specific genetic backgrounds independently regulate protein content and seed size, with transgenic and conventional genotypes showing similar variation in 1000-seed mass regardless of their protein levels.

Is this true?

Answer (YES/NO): YES